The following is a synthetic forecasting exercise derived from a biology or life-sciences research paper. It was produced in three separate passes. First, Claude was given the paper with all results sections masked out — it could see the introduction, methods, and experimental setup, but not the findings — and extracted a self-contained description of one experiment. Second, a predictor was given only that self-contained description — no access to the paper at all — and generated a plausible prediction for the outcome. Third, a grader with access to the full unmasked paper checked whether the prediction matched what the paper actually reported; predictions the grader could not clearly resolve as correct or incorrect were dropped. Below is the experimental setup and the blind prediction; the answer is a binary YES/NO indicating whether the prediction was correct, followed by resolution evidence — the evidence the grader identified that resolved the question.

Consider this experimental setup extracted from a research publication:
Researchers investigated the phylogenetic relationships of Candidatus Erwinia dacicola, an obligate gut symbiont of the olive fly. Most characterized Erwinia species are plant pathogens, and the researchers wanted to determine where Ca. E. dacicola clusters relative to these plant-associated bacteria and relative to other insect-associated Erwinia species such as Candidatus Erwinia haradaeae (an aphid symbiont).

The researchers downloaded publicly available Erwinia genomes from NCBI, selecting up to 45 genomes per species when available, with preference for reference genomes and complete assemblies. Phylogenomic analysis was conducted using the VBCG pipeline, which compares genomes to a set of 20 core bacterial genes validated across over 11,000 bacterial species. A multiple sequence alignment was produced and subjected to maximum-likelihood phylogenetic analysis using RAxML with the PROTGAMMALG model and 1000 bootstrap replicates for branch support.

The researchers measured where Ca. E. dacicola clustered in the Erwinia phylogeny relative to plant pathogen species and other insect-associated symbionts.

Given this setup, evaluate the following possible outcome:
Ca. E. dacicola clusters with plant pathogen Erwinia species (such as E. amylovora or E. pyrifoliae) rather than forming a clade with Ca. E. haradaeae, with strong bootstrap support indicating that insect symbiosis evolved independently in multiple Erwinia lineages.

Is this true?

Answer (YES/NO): YES